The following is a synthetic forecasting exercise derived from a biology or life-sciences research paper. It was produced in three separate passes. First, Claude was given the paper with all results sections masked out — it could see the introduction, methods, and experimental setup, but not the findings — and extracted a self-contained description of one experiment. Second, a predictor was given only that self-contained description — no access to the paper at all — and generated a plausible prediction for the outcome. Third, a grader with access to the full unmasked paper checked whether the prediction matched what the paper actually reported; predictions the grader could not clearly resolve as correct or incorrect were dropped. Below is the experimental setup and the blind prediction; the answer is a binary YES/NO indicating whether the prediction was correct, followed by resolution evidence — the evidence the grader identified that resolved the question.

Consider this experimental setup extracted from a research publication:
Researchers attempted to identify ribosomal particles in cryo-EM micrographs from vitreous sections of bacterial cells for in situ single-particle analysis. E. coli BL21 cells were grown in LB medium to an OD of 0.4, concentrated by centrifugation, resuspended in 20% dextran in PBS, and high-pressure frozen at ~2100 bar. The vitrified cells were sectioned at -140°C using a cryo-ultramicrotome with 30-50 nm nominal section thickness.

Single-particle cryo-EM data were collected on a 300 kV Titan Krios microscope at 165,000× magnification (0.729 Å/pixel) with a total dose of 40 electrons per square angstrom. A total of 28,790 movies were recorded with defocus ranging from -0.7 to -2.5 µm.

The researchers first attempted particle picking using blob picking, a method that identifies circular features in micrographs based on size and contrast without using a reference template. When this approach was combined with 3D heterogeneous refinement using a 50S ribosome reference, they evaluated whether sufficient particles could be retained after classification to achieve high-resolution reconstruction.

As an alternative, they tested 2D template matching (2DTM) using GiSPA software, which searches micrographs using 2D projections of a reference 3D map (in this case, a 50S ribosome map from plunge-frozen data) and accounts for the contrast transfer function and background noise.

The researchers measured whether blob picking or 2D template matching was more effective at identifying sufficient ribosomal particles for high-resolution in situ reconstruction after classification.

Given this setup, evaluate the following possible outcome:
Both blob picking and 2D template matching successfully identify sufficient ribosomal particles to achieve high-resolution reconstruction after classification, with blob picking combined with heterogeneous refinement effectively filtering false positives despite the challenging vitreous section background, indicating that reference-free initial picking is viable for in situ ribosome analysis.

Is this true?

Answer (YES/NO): NO